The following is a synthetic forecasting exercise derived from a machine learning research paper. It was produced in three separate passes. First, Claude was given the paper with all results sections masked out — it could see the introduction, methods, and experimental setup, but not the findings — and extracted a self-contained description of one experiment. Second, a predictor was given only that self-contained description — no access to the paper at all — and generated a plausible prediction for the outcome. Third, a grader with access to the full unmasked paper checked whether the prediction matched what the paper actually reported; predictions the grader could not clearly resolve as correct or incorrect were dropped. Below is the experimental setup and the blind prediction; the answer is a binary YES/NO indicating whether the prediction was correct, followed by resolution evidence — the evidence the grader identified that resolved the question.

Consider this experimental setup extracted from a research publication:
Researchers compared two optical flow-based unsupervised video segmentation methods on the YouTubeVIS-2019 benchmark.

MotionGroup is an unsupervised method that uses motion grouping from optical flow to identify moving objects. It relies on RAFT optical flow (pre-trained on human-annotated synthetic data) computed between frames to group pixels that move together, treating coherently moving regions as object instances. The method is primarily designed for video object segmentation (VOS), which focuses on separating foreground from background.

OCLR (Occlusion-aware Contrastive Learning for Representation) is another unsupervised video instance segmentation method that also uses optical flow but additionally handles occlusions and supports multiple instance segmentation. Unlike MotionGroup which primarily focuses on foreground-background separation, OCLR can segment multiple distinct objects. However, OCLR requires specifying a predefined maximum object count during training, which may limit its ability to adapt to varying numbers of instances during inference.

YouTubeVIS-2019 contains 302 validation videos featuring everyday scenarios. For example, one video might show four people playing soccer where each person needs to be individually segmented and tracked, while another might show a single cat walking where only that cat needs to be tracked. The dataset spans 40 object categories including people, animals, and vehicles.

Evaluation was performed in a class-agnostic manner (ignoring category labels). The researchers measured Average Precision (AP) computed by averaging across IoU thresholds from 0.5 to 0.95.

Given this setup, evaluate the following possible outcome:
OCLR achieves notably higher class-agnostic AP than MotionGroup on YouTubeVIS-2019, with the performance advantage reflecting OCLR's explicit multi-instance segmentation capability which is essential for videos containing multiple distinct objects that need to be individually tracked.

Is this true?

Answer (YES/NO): YES